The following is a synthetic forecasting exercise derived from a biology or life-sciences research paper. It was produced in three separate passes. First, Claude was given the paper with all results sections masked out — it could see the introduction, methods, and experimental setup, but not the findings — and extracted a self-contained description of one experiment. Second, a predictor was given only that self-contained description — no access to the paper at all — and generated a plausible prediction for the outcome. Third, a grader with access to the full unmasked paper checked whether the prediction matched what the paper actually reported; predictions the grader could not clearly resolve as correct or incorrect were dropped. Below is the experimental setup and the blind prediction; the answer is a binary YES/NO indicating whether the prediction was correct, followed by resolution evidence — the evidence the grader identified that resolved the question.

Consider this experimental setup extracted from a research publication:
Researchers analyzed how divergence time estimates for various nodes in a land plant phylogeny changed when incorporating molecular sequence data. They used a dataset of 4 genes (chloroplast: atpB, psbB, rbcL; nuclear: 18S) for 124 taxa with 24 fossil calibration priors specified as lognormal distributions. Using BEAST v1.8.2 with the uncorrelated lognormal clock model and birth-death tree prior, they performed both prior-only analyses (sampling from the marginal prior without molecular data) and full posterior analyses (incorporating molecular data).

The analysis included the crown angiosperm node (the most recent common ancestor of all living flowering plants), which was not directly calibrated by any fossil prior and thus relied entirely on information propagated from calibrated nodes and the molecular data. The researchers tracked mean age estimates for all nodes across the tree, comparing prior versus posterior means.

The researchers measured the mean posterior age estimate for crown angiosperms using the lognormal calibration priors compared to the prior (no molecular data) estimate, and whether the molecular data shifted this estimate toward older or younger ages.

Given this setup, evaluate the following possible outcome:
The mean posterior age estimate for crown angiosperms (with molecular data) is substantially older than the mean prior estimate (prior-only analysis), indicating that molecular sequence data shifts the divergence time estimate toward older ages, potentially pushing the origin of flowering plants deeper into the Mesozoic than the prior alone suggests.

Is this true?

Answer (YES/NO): NO